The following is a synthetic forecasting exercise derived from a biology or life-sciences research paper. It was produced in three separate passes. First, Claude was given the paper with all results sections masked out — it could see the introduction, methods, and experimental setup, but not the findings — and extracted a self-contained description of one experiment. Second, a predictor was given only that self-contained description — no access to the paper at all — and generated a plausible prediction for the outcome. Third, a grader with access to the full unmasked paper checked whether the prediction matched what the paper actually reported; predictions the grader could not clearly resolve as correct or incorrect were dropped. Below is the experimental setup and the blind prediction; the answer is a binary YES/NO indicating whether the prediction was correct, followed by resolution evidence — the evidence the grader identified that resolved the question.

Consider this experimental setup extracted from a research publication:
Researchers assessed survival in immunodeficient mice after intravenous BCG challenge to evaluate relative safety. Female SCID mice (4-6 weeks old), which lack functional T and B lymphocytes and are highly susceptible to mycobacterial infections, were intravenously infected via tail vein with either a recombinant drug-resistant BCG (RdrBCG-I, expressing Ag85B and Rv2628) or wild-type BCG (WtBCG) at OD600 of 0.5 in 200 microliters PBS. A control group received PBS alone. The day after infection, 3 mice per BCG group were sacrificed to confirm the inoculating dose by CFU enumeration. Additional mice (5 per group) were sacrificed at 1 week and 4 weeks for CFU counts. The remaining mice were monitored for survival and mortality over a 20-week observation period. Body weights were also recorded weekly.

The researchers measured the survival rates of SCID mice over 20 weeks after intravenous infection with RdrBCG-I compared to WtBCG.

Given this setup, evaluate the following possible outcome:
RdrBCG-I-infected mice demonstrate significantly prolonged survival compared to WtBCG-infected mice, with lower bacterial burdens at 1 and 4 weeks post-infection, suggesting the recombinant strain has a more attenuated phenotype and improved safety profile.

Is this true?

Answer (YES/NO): NO